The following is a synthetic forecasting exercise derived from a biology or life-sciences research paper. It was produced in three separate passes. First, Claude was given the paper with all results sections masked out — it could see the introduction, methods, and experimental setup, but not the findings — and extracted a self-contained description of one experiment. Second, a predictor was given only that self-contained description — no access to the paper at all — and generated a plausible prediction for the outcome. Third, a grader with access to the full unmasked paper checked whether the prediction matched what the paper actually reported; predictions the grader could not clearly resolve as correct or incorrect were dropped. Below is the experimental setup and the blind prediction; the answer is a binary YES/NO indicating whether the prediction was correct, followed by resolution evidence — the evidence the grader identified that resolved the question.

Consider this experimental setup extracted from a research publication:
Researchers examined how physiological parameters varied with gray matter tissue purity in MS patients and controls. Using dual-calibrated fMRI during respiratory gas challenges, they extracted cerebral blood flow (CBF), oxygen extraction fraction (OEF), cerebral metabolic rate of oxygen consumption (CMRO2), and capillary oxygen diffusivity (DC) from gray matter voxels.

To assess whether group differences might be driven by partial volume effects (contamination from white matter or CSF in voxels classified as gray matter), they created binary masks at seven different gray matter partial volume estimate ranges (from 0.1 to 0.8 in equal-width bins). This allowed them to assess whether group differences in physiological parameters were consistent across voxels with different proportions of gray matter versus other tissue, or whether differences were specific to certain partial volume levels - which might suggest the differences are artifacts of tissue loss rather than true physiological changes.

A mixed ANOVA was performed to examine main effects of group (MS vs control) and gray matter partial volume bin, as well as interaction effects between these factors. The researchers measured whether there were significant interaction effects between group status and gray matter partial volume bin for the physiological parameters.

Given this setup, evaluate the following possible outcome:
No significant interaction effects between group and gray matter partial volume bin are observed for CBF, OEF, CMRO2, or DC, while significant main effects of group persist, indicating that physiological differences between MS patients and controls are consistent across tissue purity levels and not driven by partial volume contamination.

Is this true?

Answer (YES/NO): YES